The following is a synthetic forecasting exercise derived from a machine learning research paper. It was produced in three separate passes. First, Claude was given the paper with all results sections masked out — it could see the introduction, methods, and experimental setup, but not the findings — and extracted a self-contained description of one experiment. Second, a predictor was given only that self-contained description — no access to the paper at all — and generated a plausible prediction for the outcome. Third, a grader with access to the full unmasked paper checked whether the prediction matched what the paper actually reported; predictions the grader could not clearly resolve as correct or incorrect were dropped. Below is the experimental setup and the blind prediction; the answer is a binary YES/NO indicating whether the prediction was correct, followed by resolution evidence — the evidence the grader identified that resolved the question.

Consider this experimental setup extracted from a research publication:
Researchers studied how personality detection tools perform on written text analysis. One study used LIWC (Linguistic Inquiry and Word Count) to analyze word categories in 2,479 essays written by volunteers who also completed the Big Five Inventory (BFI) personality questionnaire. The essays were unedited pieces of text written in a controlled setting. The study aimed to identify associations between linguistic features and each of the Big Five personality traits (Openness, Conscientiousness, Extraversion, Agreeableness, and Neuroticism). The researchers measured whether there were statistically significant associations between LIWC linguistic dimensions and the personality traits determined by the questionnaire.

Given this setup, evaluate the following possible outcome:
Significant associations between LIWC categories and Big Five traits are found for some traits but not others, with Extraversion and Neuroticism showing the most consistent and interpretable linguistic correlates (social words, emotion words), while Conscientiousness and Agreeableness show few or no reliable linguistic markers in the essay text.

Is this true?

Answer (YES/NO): NO